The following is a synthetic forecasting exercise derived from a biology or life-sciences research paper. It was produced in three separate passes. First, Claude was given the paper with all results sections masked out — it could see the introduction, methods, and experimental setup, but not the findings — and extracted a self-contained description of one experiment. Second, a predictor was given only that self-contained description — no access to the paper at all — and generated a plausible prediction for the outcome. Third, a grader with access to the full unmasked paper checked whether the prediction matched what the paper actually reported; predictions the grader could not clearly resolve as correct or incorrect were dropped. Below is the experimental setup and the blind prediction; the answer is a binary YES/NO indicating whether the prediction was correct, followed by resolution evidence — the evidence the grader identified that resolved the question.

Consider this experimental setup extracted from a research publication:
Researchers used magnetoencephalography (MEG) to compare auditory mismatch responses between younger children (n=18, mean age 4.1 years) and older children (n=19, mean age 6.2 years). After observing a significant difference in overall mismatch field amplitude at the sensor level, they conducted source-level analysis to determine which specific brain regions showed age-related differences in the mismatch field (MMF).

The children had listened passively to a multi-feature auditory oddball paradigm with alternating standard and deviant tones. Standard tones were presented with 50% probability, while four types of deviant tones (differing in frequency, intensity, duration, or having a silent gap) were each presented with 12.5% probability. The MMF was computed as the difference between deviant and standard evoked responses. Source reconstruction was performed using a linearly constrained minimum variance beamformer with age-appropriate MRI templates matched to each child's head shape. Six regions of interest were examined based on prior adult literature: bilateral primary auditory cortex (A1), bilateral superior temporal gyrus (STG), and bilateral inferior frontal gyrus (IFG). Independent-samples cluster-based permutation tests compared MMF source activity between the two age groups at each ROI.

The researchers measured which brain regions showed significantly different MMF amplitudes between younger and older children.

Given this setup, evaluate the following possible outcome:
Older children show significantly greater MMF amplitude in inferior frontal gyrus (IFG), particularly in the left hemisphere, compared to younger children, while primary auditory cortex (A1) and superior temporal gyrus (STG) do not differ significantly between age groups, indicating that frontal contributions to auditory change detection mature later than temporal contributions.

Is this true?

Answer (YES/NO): NO